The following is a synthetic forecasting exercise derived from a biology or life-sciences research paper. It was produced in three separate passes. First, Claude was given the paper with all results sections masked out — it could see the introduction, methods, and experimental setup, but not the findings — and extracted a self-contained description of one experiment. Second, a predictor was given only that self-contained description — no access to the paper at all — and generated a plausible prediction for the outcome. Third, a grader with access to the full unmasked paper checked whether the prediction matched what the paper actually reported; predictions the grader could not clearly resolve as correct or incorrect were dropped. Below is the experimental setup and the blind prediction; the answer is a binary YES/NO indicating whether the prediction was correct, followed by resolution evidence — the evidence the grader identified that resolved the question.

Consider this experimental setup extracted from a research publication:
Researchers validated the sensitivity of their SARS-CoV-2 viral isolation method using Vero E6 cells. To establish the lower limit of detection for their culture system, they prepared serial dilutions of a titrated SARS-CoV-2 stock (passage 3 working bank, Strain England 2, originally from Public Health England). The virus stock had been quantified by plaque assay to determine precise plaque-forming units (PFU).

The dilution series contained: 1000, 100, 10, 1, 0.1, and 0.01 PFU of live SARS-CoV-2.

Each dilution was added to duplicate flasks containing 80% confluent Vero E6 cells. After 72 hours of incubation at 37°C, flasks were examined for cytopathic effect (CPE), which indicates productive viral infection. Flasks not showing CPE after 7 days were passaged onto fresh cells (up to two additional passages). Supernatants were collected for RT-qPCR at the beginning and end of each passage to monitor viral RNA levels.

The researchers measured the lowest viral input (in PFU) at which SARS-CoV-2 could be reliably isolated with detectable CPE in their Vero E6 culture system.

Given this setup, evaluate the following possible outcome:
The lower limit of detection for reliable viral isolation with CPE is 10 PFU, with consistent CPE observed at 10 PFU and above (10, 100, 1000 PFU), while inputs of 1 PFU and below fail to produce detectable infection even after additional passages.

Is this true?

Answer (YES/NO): NO